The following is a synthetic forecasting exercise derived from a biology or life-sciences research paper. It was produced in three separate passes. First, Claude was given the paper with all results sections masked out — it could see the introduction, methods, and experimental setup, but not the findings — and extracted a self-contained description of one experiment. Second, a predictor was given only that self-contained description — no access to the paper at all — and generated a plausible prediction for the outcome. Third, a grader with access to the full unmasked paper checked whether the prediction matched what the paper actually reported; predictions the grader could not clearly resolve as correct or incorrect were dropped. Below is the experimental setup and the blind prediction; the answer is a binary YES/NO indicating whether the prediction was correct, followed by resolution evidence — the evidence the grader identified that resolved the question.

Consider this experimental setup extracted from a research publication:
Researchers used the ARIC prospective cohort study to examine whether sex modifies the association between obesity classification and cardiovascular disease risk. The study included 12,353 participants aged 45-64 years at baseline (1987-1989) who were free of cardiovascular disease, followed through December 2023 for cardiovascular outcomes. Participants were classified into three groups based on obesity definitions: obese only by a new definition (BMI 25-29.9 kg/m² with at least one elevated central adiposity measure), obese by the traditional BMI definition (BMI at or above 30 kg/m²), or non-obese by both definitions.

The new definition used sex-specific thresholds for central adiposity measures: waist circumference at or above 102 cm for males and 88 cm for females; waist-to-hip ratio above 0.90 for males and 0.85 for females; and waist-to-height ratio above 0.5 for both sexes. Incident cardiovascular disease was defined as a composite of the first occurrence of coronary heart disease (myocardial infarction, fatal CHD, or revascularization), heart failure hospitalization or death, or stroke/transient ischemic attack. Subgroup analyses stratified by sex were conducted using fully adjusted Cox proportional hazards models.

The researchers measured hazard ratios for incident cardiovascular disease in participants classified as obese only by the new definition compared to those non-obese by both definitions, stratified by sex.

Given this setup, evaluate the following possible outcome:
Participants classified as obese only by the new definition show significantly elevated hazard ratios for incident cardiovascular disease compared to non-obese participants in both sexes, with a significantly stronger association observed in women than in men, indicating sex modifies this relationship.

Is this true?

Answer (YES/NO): NO